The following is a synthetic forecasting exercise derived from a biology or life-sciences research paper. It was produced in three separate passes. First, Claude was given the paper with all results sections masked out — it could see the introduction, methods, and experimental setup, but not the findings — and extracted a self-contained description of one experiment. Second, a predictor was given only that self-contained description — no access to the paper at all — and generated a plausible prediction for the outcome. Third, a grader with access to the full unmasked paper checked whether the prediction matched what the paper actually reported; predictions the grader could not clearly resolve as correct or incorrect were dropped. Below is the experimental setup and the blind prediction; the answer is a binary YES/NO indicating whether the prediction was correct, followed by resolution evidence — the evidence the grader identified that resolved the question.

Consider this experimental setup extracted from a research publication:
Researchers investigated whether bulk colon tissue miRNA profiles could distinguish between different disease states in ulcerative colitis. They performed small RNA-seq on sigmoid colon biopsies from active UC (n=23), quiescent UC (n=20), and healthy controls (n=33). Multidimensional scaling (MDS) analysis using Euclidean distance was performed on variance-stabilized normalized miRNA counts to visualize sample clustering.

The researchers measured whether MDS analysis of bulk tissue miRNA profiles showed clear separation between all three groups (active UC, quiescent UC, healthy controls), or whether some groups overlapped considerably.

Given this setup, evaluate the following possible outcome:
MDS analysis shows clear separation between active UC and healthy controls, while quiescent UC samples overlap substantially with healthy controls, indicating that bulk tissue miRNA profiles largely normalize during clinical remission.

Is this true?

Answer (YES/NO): NO